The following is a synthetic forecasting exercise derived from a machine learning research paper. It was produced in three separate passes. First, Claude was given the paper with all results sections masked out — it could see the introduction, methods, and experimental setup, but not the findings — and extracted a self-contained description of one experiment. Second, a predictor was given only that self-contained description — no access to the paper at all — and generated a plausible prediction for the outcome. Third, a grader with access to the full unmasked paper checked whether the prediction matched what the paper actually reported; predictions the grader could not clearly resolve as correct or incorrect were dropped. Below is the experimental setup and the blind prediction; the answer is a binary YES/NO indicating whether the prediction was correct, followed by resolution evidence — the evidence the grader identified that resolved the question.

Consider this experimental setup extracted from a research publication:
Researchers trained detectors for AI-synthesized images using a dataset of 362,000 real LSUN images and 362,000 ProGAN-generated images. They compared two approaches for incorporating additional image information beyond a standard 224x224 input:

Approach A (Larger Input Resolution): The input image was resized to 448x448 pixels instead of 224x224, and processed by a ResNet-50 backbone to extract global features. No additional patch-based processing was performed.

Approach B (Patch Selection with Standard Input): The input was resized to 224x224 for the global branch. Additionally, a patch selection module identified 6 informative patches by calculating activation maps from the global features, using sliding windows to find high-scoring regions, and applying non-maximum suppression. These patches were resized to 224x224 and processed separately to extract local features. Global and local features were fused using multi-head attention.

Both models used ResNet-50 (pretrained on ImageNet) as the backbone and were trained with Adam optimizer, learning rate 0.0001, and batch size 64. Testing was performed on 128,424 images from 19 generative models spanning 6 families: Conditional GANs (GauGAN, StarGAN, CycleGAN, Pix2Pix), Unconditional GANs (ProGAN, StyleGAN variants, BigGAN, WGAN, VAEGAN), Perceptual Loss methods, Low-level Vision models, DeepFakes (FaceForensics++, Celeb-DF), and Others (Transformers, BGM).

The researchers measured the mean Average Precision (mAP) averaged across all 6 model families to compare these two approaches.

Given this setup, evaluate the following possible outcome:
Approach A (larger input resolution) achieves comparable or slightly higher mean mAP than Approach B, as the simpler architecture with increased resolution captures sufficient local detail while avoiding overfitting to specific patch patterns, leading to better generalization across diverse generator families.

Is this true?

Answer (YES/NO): NO